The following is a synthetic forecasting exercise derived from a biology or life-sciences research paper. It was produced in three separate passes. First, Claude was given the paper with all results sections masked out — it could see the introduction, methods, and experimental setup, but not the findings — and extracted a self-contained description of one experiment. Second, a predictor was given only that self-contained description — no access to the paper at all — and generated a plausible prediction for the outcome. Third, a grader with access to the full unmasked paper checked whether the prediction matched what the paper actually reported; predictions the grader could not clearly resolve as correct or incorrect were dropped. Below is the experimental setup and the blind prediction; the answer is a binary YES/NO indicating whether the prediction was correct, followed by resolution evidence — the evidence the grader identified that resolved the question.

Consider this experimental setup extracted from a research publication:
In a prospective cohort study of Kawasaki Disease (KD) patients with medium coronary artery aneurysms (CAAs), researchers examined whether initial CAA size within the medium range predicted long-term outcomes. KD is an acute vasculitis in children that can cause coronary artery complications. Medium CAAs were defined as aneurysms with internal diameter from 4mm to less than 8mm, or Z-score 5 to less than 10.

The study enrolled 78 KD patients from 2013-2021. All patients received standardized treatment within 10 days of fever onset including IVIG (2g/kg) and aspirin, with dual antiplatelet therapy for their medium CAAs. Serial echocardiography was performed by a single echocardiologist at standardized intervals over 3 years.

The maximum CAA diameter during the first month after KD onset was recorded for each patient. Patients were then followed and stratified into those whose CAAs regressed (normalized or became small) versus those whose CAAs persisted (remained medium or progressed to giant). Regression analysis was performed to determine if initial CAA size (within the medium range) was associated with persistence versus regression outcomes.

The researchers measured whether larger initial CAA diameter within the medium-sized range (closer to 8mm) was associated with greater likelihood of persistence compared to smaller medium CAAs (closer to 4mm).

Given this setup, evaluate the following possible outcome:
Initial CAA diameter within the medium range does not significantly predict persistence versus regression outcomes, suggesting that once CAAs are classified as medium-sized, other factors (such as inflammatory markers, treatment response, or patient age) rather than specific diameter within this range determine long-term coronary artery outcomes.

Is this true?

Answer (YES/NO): NO